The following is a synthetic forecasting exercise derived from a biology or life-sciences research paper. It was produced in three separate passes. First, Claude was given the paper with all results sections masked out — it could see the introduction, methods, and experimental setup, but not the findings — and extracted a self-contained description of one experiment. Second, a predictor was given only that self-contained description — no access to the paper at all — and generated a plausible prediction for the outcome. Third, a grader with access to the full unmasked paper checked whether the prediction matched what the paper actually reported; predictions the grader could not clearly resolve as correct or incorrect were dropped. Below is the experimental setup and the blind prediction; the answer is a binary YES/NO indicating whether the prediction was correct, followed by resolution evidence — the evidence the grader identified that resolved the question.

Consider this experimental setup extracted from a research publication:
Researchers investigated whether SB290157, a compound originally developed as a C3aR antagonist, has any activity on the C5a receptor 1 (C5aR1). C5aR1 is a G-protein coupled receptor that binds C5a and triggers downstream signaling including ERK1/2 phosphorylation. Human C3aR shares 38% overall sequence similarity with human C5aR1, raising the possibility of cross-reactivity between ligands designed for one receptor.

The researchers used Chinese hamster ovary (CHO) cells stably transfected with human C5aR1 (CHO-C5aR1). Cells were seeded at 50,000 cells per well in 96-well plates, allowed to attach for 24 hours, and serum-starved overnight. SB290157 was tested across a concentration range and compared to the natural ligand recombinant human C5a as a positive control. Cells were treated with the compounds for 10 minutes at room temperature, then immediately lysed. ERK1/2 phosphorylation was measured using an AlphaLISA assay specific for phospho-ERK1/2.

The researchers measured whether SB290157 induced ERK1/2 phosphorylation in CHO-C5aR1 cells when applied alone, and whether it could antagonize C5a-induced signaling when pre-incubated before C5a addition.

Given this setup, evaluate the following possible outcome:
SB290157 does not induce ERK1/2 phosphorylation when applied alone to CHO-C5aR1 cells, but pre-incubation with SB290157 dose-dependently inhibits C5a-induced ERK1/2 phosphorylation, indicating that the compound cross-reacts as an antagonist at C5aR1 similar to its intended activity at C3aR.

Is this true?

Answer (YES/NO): NO